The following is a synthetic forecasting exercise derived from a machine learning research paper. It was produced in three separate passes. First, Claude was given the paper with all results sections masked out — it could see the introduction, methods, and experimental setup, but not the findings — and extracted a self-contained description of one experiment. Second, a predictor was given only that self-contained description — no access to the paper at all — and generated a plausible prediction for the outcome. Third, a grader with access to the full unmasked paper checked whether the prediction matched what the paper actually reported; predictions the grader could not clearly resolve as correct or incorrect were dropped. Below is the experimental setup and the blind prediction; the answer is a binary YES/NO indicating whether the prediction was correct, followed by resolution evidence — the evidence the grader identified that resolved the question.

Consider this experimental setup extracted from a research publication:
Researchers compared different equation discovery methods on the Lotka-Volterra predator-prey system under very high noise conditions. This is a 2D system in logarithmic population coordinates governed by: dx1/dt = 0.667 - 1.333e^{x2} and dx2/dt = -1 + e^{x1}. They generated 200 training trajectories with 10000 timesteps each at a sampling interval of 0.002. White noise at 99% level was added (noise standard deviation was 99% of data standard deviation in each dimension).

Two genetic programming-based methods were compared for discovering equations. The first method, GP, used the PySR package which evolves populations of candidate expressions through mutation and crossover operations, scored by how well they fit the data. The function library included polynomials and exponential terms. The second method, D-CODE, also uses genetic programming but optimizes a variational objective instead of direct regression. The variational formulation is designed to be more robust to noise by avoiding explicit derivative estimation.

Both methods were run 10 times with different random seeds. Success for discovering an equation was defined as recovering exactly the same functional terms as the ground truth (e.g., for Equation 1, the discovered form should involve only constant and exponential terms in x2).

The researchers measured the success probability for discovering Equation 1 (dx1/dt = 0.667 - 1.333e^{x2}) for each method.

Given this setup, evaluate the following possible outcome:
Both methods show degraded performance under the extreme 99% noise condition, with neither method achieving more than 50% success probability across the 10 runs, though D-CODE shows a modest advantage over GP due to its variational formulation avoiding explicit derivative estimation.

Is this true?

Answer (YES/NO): NO